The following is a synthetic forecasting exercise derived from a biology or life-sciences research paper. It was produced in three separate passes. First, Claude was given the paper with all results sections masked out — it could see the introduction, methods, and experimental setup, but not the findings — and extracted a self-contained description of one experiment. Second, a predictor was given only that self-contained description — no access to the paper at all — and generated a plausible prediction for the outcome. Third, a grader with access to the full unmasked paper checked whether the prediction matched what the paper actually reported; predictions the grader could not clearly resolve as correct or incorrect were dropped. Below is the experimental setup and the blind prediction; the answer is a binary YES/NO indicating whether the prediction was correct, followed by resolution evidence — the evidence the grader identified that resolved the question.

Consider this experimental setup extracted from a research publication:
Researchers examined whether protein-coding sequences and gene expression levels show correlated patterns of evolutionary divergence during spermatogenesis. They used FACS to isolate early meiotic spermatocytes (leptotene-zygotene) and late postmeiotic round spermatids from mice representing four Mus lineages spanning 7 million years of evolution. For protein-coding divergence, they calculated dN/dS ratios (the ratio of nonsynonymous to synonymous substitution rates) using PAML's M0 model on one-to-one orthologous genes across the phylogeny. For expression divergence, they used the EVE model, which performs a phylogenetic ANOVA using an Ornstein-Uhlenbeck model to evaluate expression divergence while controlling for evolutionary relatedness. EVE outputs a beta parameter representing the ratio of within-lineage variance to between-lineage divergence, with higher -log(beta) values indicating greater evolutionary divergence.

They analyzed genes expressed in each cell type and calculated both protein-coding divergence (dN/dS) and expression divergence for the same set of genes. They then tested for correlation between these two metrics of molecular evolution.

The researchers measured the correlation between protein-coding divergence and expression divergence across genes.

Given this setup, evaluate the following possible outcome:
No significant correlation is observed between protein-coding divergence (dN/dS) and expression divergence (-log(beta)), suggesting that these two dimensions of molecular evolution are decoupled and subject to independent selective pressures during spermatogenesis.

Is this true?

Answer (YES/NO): NO